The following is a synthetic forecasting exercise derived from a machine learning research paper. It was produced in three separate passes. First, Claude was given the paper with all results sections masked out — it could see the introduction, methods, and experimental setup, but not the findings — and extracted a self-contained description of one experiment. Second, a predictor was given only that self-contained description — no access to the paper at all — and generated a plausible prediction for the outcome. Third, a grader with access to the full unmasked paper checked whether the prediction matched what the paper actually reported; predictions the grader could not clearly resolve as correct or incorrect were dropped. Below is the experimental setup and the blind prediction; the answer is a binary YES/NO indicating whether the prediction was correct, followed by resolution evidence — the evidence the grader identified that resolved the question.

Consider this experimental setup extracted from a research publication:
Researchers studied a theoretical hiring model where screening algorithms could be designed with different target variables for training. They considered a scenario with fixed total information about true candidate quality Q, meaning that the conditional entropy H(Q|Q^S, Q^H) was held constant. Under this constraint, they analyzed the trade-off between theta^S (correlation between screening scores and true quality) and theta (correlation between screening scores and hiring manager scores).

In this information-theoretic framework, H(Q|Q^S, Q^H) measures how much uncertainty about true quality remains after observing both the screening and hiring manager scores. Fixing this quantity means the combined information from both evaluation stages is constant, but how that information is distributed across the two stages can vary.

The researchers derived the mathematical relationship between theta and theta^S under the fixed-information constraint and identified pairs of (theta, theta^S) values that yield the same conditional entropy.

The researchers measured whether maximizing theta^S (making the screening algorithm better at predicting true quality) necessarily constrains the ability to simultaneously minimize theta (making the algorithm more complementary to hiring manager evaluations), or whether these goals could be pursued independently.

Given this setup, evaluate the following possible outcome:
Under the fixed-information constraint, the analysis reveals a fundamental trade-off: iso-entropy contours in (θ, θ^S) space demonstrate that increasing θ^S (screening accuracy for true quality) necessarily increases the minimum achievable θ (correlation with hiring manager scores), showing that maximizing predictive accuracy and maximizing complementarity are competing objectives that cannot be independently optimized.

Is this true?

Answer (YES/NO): YES